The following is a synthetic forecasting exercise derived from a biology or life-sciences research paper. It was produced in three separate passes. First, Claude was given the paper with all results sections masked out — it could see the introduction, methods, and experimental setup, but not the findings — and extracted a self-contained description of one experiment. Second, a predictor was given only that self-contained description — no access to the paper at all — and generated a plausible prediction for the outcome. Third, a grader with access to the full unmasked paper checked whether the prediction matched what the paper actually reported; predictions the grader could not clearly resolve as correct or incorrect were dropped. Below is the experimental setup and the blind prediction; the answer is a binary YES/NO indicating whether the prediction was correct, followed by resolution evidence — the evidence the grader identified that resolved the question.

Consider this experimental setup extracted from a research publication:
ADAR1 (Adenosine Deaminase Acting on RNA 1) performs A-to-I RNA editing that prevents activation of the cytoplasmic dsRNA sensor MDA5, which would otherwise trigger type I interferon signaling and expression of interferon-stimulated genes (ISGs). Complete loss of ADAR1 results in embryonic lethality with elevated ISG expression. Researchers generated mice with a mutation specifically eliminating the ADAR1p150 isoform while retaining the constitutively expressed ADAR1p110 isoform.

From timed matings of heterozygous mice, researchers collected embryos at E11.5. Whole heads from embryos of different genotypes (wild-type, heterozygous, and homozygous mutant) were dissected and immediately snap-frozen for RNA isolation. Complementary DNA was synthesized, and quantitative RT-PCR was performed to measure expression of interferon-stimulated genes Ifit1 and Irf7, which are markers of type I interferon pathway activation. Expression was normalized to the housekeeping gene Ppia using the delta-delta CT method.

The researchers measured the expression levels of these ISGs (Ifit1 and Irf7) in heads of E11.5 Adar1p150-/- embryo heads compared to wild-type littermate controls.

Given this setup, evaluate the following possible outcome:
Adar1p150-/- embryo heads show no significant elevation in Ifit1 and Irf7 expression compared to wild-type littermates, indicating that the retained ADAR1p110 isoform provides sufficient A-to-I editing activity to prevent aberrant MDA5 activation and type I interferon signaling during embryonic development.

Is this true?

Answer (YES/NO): NO